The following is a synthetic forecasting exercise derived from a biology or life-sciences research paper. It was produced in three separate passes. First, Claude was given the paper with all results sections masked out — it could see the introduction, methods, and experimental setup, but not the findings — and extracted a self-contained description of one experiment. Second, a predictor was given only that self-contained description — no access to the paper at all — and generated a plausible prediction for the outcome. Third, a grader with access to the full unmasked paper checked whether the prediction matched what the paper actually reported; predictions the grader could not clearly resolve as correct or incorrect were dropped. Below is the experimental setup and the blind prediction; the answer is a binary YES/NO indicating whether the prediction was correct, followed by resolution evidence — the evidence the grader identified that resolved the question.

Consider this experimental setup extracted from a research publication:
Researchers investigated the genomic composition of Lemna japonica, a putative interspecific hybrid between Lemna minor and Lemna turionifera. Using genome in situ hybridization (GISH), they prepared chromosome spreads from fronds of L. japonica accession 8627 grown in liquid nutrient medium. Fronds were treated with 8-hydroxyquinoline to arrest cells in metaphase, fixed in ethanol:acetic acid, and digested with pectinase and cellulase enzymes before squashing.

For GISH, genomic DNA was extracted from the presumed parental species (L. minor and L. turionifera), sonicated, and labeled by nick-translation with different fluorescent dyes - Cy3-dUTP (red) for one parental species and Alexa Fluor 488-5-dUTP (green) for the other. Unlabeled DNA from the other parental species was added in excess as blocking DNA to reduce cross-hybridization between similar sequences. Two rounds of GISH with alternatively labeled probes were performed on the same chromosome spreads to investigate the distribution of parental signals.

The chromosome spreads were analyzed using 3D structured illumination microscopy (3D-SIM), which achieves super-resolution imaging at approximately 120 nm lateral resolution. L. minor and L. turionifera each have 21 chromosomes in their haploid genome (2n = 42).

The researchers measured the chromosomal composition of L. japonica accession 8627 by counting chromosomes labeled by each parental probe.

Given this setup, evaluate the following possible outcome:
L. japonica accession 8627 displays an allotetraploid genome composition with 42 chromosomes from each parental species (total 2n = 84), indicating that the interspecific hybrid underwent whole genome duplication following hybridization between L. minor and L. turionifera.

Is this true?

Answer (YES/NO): NO